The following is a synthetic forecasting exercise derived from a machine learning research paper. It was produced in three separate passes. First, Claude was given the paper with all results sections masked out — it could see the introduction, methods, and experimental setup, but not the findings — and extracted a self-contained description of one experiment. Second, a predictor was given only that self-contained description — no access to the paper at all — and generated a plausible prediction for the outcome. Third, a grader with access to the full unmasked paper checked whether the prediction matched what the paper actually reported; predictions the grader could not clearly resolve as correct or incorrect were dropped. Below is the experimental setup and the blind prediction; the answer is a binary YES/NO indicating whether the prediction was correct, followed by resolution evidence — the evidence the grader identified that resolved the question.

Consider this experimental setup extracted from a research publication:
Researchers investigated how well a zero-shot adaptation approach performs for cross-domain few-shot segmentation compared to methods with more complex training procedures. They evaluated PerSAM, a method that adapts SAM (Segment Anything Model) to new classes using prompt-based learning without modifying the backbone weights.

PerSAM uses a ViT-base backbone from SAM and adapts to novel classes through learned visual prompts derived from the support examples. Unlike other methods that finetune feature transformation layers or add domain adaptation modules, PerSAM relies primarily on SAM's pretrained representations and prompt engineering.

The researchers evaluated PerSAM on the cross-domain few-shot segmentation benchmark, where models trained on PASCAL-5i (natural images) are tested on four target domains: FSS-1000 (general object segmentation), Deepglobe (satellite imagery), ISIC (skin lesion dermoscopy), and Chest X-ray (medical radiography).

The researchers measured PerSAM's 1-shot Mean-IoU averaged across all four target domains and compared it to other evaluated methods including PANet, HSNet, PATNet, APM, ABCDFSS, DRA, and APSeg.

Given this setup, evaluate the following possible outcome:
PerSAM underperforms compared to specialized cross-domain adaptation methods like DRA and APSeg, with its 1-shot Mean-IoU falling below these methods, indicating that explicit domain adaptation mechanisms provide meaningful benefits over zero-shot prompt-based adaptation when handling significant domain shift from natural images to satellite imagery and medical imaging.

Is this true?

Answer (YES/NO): YES